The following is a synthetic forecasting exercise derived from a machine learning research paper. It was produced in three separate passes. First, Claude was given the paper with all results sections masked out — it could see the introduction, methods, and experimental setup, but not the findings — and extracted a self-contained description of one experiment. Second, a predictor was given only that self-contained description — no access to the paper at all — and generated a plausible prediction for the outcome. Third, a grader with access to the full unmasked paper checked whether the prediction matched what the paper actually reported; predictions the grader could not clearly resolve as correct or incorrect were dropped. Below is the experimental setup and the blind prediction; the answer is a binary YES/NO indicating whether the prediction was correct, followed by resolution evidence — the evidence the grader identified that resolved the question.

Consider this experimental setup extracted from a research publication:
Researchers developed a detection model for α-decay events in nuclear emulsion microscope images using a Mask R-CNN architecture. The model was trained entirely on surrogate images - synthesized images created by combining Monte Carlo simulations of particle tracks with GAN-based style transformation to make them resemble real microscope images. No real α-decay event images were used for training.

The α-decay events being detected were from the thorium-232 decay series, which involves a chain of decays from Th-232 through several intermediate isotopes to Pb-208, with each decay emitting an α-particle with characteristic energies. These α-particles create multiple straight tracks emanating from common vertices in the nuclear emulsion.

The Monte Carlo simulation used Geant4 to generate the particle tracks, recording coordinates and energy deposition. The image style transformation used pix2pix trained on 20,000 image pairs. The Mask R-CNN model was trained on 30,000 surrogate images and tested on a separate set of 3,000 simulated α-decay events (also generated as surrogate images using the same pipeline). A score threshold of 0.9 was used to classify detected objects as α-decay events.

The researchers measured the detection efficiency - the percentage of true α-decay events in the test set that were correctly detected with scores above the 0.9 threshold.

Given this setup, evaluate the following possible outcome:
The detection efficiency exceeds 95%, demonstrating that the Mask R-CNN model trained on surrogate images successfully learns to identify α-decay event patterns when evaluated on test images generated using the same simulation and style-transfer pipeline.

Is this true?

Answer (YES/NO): YES